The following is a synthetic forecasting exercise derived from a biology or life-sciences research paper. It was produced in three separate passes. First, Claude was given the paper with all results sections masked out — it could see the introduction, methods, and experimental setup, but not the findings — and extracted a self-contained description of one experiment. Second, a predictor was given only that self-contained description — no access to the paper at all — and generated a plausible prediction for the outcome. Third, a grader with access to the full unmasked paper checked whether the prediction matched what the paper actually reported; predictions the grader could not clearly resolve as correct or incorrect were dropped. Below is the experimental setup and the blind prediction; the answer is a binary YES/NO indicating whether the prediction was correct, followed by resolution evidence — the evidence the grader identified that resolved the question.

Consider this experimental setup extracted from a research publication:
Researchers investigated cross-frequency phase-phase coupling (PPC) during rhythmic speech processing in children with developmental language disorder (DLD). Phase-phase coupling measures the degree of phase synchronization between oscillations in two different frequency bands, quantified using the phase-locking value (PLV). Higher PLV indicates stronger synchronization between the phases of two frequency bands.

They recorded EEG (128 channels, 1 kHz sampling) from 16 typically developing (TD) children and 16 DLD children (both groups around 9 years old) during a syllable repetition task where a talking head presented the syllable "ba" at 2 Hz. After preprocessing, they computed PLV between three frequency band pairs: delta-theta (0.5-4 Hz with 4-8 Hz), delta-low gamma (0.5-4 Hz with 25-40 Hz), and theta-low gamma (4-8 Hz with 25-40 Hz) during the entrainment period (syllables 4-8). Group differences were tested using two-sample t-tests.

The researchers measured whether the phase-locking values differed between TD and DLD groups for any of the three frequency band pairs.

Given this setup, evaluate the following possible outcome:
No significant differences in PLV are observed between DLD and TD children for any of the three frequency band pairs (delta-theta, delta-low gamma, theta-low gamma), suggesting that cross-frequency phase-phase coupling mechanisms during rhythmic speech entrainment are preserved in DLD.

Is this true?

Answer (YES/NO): YES